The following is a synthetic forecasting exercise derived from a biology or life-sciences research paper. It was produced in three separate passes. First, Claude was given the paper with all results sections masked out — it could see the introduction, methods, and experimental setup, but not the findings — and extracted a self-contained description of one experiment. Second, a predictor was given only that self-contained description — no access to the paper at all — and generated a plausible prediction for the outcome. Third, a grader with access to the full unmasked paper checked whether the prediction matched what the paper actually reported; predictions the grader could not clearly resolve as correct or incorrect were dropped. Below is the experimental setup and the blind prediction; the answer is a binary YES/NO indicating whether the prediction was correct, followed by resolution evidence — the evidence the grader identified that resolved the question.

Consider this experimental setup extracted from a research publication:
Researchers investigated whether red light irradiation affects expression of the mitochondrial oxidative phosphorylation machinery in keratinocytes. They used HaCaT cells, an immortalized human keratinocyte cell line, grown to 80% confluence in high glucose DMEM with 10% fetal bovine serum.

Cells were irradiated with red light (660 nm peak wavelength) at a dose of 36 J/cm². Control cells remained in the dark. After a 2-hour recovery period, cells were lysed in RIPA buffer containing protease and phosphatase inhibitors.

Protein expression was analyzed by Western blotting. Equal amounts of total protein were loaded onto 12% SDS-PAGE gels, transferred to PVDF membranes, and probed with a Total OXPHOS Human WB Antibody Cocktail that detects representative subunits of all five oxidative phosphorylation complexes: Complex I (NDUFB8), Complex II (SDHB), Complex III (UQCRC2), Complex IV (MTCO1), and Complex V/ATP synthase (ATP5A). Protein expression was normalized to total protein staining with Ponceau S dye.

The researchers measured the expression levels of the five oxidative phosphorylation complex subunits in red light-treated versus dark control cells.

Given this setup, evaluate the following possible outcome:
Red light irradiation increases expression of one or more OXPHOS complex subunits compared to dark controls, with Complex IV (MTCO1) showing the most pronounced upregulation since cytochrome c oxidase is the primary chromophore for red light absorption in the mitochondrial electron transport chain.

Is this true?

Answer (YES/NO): NO